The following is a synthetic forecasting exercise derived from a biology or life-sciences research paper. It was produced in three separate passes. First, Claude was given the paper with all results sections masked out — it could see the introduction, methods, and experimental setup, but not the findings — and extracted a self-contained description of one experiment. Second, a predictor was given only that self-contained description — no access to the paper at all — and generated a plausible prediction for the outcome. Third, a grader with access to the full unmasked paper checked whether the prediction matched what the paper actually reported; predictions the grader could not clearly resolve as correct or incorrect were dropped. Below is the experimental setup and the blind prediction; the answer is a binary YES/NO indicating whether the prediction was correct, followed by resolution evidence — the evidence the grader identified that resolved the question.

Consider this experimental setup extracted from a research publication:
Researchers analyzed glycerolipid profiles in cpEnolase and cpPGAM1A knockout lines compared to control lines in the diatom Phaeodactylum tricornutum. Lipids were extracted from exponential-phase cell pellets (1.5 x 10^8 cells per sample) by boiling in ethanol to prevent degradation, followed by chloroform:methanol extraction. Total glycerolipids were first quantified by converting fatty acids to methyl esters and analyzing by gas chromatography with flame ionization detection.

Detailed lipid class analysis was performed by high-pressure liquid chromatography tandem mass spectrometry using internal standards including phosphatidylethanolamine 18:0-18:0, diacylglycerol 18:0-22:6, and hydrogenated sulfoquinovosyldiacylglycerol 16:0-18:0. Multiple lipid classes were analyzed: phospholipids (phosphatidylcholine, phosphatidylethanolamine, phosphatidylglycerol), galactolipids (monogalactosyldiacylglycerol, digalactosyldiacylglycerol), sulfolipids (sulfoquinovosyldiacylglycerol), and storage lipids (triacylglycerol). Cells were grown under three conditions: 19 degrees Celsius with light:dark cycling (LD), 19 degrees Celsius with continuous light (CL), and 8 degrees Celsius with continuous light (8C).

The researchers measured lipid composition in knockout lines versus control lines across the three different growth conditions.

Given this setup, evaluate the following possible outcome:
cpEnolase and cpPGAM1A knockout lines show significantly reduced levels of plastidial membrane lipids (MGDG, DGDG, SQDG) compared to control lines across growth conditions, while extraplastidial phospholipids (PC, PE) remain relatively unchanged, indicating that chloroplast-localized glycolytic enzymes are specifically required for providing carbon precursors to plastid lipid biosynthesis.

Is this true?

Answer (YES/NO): NO